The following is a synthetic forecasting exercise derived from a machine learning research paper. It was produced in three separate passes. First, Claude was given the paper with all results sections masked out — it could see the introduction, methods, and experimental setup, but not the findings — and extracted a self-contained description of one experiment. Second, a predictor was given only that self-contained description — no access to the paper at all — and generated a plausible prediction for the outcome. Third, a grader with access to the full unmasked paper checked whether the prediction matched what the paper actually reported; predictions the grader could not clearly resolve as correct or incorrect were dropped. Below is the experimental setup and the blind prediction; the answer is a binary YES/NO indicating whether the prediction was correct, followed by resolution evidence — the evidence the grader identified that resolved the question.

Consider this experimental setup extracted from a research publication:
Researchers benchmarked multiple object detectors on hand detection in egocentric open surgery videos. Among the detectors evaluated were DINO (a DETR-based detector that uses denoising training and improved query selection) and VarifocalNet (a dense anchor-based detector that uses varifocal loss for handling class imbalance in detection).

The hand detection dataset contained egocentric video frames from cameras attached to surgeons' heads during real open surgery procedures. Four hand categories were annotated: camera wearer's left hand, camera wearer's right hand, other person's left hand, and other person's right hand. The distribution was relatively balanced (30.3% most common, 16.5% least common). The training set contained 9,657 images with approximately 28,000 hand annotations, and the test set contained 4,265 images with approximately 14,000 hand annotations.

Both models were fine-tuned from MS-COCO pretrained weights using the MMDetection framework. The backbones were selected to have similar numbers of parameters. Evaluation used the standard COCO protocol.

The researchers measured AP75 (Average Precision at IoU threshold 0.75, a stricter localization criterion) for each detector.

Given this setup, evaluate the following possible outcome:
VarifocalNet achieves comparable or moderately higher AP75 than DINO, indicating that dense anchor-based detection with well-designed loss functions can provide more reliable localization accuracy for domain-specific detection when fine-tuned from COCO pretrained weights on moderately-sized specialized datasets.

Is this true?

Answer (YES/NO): NO